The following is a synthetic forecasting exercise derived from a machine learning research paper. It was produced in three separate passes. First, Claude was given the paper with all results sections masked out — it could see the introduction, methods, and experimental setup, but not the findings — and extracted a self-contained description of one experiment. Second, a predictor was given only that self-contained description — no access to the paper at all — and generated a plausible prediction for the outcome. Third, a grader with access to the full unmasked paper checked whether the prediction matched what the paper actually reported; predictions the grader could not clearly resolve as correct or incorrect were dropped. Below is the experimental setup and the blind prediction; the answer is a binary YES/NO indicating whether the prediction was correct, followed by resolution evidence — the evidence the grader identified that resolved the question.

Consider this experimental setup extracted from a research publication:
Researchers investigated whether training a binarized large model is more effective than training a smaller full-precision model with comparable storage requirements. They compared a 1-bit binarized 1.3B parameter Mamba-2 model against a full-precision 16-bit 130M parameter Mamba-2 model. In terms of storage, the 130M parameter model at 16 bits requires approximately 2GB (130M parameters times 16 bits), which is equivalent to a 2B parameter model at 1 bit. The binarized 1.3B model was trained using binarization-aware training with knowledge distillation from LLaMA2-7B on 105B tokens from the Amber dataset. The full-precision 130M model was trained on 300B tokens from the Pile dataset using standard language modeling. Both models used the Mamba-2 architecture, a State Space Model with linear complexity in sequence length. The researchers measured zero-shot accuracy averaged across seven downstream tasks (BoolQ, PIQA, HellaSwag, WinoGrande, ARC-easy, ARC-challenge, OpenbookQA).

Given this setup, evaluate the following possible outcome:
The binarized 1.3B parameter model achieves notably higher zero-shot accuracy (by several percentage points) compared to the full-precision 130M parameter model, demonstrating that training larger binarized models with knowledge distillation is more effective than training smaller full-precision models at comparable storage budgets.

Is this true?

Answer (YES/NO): YES